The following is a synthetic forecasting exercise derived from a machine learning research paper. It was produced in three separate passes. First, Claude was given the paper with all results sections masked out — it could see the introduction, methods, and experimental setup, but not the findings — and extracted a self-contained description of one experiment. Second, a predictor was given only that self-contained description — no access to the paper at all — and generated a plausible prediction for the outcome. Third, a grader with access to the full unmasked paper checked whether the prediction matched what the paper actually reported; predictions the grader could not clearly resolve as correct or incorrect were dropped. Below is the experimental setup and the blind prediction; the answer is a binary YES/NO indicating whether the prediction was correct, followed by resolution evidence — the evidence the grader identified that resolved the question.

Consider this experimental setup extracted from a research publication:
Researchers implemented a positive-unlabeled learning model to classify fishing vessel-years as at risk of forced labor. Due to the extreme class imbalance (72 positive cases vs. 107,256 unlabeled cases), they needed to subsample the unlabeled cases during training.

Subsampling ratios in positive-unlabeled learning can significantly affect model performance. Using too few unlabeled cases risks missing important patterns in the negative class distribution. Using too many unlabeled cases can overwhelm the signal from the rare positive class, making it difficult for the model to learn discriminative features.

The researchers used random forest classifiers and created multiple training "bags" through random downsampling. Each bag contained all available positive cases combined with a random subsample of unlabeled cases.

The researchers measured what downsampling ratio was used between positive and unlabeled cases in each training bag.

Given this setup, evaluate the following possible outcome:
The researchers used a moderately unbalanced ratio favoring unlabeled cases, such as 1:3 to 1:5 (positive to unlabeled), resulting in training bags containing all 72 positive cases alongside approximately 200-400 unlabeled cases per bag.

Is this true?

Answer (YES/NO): NO